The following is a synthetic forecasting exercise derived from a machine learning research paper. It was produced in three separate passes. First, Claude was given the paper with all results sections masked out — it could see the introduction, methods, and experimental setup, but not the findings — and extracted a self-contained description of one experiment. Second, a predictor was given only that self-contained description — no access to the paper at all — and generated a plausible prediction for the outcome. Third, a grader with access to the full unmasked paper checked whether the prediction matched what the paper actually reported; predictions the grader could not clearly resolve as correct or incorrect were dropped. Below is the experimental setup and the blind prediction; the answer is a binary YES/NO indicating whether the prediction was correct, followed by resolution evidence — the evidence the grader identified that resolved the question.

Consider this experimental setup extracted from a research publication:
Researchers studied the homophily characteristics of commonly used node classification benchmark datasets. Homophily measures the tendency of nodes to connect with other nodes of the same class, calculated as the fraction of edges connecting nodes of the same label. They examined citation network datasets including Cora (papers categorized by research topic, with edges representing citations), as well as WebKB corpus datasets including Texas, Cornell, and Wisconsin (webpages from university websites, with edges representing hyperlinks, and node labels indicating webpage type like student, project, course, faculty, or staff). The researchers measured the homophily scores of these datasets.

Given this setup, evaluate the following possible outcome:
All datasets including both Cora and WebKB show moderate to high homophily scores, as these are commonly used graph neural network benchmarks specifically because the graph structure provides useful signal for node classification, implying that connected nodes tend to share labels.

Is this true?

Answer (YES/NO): NO